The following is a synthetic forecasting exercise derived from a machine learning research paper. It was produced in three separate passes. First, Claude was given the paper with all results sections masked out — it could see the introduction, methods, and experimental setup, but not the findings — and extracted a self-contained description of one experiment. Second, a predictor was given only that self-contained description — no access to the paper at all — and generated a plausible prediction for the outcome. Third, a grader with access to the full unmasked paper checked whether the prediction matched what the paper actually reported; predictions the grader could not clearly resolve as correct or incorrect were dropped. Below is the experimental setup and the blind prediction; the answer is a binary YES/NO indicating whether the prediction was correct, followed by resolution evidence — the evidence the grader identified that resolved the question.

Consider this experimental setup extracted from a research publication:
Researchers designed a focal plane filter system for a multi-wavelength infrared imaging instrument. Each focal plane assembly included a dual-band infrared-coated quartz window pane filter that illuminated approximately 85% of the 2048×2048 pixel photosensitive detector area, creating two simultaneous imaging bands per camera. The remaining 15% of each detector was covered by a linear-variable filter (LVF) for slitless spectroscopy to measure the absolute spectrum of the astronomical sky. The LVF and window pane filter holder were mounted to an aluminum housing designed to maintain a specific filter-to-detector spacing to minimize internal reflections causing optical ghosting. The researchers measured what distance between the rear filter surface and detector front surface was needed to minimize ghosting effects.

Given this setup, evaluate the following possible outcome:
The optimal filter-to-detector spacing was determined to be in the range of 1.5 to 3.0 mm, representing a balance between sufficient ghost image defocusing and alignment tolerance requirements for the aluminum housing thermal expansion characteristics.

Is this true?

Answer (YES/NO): NO